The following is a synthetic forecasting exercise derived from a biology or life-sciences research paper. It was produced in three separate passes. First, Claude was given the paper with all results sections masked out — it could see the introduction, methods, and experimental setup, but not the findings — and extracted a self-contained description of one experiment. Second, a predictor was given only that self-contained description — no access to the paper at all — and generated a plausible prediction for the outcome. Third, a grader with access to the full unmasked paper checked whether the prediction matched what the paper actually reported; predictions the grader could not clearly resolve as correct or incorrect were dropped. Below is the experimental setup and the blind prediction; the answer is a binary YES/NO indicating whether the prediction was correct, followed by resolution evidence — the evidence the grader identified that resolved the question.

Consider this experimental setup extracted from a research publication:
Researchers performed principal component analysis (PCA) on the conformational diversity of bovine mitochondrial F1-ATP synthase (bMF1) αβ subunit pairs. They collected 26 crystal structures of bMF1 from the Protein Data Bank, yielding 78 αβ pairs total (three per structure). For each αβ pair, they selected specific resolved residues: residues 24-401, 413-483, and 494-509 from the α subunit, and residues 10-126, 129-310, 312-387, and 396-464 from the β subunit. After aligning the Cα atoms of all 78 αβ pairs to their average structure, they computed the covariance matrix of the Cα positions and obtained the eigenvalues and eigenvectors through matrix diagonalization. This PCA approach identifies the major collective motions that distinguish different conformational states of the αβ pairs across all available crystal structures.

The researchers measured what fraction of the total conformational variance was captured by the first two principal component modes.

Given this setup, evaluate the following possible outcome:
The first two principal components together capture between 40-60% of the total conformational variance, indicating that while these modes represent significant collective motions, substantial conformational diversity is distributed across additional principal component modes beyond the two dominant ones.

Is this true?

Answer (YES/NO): NO